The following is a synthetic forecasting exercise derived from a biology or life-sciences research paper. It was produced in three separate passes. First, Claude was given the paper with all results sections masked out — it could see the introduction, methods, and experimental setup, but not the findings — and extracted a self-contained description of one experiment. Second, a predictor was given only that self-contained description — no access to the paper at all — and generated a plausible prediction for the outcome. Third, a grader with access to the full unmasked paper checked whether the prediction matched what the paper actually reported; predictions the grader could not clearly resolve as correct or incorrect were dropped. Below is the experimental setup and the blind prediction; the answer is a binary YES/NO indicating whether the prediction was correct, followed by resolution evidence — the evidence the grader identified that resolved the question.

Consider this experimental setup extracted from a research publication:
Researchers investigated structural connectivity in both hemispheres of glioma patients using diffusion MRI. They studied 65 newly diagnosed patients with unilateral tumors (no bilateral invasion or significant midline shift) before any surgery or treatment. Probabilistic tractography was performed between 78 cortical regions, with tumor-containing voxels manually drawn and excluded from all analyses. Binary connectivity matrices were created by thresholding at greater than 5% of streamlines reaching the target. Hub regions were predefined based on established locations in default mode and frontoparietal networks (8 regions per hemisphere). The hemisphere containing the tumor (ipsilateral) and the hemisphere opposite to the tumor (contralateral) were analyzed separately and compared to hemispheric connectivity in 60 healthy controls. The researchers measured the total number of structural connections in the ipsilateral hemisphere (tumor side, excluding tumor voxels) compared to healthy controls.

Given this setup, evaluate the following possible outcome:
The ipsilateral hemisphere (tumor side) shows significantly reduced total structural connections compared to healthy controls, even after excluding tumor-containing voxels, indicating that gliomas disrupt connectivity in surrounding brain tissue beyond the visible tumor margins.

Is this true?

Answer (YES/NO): NO